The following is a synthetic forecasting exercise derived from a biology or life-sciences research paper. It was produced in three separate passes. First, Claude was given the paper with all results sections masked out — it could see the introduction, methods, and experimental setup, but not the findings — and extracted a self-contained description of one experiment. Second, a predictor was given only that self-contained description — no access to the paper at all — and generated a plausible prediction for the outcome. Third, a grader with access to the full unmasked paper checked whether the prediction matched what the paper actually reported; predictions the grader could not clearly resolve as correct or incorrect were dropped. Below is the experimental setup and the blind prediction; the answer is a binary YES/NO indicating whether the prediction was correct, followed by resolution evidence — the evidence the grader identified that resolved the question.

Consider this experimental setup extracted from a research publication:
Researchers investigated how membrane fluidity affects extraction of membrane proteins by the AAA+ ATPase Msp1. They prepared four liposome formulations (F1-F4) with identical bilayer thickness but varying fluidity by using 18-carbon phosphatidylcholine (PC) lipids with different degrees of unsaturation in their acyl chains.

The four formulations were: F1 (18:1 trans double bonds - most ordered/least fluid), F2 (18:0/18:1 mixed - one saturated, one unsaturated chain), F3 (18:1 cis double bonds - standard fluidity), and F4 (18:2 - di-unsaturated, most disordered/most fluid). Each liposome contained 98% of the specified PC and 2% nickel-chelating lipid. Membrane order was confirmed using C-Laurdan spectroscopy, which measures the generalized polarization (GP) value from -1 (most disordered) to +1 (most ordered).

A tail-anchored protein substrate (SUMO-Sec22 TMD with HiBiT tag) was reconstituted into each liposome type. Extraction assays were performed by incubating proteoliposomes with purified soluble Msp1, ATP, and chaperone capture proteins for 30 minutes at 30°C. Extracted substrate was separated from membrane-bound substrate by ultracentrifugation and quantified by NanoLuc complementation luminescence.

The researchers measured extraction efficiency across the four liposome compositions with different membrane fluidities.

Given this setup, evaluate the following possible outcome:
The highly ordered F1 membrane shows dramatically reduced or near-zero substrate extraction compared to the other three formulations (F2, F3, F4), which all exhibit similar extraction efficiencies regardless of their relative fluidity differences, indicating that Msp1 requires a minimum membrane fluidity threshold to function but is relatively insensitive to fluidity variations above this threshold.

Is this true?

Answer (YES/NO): NO